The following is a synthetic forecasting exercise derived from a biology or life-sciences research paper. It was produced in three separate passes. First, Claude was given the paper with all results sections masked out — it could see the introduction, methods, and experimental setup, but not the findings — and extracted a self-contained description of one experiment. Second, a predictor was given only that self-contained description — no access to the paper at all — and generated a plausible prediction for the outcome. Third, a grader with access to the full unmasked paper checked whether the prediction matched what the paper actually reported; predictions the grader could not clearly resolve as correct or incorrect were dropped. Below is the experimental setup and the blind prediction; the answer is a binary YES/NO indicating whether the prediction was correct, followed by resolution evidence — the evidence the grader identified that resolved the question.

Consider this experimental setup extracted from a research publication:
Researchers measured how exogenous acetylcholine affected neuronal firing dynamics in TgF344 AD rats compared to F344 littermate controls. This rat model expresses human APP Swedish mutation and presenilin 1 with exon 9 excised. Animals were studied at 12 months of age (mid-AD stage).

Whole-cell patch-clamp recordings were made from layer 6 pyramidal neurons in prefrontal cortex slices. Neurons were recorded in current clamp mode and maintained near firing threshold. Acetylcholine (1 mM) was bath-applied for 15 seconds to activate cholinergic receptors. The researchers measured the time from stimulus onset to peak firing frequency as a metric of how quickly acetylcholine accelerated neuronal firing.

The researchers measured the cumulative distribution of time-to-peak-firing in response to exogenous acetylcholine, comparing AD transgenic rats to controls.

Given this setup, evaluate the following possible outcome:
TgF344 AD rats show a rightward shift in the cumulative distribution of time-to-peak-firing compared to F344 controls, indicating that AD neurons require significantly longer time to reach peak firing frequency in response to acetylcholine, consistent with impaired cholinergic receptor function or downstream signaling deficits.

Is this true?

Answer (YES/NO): NO